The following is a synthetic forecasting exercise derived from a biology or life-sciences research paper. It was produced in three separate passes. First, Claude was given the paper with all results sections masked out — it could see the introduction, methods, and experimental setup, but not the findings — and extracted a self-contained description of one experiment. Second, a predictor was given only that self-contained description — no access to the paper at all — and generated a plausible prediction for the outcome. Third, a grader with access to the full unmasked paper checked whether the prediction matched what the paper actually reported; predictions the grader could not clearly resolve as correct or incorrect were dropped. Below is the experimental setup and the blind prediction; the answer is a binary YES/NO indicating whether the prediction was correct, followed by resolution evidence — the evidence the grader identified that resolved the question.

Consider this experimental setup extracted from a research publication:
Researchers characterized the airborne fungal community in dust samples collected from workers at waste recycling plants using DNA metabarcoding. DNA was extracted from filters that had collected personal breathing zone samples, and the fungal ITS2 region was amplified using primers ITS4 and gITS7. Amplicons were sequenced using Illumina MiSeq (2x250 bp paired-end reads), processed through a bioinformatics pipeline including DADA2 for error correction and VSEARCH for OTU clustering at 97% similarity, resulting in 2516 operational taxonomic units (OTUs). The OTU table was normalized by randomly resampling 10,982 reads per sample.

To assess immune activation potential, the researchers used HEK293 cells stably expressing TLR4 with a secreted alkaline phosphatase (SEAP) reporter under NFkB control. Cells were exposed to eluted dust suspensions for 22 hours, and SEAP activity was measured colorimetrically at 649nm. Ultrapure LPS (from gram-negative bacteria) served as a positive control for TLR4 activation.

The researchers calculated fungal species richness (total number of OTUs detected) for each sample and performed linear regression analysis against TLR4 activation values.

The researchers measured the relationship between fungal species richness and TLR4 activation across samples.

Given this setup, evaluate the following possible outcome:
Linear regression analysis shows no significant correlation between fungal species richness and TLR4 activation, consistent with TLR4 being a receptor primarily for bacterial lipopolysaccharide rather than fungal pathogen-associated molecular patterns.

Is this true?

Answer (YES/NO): NO